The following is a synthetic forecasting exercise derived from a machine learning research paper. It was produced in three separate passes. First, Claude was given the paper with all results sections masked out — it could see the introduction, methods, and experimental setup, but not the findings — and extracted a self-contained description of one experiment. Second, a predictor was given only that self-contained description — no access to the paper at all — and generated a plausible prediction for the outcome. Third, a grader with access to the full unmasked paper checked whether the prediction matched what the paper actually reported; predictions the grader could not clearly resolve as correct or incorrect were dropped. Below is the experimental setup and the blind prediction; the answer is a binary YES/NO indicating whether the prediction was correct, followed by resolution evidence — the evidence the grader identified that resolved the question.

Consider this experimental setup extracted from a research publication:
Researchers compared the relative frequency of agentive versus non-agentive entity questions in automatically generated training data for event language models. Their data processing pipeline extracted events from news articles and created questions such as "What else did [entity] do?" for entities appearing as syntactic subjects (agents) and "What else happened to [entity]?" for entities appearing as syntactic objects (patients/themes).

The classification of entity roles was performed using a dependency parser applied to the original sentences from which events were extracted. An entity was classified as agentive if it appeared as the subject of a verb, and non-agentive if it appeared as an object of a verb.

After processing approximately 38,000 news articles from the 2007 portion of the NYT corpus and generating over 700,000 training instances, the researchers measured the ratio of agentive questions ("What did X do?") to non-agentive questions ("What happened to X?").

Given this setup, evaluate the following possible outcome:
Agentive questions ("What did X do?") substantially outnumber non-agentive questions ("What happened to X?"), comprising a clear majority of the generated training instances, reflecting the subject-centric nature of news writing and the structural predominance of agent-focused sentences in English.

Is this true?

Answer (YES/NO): NO